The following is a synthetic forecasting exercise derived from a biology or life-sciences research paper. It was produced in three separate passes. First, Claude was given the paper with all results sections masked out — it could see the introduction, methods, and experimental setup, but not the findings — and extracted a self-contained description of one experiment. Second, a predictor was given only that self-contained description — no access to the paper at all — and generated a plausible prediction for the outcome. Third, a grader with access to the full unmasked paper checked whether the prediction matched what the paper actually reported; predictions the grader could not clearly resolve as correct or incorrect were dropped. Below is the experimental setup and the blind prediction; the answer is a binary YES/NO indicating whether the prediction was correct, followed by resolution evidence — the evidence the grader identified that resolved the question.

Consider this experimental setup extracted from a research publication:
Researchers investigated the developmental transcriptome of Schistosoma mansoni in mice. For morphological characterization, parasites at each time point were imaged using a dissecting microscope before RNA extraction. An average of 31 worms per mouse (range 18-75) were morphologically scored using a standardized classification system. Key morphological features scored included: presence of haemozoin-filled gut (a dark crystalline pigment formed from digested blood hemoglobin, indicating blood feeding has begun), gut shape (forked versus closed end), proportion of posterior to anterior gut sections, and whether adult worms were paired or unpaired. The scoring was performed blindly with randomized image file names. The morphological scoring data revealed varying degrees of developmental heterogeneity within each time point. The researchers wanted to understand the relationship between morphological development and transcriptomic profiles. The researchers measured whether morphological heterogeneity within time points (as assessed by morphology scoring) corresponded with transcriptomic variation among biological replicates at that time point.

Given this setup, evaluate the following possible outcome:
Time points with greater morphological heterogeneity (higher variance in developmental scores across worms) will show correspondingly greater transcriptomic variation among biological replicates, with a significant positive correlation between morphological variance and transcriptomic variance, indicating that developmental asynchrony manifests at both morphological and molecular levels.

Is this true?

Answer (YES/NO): NO